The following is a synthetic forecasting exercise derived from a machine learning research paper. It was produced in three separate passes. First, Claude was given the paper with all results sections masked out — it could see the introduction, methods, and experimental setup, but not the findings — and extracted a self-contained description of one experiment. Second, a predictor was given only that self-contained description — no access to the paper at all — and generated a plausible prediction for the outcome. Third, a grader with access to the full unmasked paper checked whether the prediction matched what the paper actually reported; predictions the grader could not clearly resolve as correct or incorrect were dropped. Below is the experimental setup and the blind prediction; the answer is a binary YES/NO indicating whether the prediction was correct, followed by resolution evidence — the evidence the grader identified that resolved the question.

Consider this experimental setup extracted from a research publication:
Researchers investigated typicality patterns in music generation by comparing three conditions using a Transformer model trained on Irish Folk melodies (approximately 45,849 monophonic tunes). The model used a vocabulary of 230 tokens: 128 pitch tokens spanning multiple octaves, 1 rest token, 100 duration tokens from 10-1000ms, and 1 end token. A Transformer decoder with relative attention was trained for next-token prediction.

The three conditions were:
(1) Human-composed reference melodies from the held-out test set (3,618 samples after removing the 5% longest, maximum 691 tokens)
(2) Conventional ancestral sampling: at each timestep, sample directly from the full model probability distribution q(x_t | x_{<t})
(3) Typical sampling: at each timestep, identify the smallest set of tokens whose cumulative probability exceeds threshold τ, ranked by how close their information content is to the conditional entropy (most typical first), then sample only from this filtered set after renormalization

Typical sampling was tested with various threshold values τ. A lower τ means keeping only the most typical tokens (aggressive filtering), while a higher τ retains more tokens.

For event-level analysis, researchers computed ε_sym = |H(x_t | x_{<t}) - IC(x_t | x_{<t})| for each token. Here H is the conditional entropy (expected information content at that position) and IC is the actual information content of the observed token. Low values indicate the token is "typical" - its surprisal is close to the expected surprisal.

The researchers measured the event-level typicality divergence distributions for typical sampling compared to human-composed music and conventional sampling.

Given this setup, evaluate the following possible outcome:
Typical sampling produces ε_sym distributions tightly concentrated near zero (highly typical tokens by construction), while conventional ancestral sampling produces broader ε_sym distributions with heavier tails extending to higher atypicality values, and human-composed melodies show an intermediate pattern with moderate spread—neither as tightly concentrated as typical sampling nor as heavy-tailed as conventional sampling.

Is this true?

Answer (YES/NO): NO